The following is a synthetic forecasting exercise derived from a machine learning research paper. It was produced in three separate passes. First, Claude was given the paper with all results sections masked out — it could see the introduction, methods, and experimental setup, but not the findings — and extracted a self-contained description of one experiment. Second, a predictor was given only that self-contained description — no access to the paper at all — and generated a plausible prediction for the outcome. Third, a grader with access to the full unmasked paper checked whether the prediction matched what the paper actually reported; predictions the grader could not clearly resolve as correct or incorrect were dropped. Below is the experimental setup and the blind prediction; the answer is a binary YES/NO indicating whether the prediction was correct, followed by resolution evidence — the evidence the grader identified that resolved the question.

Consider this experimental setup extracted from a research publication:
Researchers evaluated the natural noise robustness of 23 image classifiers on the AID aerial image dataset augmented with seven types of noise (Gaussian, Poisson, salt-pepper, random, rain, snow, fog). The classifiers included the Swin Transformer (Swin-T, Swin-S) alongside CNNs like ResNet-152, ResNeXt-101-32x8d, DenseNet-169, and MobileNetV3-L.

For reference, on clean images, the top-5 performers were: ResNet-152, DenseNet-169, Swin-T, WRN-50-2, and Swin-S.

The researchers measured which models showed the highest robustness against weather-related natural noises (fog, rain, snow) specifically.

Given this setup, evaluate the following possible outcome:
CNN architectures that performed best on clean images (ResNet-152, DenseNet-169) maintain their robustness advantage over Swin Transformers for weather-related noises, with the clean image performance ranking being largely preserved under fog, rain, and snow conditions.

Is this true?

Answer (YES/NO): NO